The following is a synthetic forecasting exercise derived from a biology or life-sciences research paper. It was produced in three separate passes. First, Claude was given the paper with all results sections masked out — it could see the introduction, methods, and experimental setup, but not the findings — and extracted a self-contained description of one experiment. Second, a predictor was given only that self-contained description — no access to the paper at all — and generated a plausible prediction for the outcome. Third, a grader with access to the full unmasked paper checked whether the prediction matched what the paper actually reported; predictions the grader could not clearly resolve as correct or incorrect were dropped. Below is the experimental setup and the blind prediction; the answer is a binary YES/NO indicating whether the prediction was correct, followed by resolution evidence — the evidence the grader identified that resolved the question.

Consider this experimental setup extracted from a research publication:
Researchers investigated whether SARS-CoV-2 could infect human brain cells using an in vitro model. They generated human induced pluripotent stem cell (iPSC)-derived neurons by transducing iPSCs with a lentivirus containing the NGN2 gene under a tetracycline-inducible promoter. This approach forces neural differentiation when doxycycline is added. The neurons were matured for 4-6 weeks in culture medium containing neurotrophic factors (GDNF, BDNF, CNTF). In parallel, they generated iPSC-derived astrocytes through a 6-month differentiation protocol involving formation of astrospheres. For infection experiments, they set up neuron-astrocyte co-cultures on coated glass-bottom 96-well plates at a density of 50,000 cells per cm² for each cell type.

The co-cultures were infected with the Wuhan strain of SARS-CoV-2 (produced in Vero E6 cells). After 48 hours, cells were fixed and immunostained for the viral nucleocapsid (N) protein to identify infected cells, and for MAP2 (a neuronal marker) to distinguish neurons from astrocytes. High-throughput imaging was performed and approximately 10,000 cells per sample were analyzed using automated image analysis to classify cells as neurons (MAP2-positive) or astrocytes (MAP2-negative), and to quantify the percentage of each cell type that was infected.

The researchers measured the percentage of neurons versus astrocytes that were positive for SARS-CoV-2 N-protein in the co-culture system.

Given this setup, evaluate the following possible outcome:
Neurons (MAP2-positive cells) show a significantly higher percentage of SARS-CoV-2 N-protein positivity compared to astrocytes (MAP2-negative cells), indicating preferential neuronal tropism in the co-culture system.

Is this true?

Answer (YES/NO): YES